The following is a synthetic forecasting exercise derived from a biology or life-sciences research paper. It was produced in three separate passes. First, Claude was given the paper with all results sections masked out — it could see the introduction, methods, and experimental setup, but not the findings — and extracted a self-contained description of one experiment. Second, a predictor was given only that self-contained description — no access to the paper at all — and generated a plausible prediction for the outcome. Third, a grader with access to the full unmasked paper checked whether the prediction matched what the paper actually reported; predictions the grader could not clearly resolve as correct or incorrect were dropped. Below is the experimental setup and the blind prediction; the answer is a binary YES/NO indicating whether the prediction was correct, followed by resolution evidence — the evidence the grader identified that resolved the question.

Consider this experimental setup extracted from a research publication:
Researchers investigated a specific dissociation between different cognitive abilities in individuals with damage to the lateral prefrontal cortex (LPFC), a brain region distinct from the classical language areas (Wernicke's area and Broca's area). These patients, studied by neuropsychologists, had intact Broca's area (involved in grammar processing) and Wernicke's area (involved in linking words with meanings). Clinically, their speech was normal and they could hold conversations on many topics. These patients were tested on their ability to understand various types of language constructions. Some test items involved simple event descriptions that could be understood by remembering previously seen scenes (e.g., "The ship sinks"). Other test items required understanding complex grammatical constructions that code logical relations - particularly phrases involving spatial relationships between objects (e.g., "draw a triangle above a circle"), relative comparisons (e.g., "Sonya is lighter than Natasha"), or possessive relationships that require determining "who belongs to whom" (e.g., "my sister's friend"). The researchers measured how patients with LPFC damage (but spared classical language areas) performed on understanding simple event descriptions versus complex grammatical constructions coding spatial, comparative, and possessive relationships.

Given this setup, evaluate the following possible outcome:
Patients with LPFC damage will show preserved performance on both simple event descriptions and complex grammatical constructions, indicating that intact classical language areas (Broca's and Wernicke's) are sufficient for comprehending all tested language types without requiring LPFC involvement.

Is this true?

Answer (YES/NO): NO